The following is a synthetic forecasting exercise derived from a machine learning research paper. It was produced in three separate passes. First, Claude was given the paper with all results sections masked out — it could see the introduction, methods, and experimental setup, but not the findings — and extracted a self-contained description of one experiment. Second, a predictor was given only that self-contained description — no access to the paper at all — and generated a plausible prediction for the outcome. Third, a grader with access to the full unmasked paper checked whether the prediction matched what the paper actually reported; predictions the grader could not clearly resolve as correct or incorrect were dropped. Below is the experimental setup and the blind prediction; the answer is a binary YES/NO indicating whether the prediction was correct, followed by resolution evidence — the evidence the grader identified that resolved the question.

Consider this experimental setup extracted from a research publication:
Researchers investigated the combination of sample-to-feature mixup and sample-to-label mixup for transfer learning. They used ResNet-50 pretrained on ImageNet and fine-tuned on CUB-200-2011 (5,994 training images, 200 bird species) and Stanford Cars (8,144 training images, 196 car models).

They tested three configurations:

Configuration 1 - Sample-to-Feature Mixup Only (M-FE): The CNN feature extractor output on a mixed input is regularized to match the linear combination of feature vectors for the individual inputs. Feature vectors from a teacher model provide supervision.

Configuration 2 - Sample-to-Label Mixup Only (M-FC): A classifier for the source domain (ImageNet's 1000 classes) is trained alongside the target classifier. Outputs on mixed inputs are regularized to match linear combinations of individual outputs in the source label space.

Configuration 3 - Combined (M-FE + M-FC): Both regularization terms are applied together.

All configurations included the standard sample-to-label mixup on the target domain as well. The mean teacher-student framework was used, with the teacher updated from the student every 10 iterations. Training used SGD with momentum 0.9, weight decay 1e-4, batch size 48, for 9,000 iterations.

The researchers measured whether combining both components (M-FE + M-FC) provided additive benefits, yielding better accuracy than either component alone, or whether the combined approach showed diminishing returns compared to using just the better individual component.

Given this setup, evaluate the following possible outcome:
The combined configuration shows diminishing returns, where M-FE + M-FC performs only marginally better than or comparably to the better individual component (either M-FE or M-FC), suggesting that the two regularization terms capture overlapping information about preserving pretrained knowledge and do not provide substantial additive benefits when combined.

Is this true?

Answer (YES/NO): YES